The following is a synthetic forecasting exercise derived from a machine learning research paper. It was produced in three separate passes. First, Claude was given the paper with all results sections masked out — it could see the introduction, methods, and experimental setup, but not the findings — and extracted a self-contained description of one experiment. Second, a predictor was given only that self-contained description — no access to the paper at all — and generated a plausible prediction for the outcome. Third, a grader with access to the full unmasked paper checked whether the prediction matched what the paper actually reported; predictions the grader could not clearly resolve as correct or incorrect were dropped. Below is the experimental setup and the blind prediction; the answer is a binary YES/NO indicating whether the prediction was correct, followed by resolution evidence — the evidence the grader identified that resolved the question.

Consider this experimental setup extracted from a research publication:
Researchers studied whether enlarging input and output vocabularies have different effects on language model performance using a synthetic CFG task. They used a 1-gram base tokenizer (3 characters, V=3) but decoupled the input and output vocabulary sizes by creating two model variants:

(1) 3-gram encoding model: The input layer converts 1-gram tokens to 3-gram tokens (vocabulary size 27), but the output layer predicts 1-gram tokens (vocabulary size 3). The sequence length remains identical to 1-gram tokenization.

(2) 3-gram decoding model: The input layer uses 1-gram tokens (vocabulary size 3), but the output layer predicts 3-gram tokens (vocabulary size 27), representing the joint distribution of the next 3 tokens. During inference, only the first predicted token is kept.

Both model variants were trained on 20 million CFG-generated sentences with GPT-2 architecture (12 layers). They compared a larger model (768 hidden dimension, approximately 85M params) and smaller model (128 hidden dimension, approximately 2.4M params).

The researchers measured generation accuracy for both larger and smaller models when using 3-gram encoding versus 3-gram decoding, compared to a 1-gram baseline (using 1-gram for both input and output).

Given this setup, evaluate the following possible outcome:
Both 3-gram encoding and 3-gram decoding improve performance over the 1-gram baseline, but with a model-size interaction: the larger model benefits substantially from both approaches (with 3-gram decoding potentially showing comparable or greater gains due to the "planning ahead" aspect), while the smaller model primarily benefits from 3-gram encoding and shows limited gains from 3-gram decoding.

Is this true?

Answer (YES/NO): NO